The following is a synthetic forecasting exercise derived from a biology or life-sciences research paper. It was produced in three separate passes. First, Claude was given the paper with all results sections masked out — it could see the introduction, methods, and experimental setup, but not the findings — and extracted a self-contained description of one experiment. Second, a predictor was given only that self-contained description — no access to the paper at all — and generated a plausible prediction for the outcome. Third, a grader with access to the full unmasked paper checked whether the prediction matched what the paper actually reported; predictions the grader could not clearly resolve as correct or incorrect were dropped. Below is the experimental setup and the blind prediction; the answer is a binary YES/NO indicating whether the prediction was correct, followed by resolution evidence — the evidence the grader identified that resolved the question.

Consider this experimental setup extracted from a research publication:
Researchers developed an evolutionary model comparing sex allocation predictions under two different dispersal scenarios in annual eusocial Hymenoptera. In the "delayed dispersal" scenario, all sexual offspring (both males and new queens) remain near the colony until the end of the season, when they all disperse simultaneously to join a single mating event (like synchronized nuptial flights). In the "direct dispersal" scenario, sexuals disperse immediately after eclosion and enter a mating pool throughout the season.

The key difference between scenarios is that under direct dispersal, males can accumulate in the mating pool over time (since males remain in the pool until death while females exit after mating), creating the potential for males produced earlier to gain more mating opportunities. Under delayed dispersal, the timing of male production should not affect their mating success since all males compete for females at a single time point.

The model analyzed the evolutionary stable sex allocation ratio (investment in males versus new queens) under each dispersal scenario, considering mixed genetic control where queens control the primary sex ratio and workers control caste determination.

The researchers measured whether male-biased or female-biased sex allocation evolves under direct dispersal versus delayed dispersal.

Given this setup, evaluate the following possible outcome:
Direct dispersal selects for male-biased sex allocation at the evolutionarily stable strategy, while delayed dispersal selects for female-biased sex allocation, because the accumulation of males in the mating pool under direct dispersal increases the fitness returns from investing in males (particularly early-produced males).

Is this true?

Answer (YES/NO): NO